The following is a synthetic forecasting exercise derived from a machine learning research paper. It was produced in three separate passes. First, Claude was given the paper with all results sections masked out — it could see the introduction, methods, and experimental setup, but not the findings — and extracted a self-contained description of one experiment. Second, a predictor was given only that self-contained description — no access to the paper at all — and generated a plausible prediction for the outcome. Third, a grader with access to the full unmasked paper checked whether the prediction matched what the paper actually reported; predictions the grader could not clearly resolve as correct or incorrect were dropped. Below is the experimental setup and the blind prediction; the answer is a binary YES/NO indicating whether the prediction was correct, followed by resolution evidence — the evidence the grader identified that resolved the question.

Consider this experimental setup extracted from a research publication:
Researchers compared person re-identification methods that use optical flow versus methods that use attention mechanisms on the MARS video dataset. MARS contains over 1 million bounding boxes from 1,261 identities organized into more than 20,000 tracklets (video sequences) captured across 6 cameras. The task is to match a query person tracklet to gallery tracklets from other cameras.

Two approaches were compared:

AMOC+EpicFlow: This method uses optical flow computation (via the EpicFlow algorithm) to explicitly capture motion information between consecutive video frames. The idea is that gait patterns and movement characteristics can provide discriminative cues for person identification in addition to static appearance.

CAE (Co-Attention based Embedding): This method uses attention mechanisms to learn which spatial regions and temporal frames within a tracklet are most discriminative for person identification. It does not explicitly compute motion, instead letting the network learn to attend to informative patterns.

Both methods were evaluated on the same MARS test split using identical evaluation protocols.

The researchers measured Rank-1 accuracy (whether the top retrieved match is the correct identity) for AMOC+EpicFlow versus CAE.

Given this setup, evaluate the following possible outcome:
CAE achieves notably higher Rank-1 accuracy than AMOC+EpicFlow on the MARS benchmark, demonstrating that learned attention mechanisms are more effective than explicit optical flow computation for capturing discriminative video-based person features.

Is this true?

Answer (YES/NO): YES